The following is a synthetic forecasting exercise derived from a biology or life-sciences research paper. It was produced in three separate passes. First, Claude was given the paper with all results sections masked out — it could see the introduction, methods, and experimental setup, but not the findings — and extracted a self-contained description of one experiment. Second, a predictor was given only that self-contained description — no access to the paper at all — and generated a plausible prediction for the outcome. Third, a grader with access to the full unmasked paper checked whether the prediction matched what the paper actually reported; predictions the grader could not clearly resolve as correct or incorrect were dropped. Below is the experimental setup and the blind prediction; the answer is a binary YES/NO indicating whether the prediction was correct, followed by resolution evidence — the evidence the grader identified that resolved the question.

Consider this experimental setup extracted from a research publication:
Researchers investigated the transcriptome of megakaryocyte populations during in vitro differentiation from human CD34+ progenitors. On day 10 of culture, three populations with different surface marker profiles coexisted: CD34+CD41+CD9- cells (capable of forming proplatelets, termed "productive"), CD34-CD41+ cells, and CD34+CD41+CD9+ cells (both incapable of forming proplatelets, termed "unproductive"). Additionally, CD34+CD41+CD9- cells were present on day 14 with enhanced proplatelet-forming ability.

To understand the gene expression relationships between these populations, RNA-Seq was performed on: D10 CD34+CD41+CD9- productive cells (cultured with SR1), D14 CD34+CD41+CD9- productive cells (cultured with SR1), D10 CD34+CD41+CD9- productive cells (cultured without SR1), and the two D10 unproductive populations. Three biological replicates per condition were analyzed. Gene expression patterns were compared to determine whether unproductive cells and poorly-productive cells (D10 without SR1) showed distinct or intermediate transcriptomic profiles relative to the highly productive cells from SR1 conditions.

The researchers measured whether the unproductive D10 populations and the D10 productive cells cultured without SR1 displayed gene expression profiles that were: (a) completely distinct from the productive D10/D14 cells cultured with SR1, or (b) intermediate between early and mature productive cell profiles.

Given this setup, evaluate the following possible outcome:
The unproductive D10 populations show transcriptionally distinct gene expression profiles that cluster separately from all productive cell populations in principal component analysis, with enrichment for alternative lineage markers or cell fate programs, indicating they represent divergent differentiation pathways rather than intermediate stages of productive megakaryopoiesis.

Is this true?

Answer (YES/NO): NO